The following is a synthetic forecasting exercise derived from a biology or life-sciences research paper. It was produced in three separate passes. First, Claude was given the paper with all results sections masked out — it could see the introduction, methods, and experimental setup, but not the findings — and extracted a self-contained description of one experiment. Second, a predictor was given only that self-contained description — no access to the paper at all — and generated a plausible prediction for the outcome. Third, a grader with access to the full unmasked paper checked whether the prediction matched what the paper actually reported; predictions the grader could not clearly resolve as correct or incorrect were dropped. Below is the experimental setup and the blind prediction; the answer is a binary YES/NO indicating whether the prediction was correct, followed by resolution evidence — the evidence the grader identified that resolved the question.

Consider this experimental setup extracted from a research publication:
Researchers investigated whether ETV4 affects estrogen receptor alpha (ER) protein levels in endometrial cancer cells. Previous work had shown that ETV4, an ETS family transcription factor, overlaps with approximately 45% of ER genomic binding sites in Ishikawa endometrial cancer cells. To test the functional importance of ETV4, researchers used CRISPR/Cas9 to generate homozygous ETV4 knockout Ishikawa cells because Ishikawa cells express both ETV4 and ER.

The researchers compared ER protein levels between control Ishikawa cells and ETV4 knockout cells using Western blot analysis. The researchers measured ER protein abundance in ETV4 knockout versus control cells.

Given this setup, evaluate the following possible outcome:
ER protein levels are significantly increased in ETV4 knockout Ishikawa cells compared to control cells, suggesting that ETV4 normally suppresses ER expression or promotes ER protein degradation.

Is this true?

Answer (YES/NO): NO